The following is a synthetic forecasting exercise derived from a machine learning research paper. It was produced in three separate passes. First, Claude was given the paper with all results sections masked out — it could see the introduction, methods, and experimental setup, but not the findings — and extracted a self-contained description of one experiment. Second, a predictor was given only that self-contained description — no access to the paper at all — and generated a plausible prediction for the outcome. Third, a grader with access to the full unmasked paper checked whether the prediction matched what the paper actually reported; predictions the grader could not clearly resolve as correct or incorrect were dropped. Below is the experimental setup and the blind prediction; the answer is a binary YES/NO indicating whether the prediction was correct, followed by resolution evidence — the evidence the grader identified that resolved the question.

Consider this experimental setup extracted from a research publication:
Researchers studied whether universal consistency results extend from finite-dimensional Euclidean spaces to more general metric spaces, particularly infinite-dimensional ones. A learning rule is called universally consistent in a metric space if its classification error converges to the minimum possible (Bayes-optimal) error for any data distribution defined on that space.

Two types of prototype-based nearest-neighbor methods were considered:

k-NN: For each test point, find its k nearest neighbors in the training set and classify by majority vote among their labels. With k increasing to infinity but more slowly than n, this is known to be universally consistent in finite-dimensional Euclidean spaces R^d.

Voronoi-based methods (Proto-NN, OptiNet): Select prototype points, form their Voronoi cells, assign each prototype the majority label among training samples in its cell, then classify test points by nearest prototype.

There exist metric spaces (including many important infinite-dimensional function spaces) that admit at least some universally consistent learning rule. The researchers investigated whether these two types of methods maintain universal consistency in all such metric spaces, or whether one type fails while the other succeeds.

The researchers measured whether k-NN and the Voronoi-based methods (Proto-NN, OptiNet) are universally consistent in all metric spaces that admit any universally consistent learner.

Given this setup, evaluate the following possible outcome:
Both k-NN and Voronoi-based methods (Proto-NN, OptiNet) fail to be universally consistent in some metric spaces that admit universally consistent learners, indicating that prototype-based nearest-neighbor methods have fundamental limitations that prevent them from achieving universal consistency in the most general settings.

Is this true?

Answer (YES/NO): NO